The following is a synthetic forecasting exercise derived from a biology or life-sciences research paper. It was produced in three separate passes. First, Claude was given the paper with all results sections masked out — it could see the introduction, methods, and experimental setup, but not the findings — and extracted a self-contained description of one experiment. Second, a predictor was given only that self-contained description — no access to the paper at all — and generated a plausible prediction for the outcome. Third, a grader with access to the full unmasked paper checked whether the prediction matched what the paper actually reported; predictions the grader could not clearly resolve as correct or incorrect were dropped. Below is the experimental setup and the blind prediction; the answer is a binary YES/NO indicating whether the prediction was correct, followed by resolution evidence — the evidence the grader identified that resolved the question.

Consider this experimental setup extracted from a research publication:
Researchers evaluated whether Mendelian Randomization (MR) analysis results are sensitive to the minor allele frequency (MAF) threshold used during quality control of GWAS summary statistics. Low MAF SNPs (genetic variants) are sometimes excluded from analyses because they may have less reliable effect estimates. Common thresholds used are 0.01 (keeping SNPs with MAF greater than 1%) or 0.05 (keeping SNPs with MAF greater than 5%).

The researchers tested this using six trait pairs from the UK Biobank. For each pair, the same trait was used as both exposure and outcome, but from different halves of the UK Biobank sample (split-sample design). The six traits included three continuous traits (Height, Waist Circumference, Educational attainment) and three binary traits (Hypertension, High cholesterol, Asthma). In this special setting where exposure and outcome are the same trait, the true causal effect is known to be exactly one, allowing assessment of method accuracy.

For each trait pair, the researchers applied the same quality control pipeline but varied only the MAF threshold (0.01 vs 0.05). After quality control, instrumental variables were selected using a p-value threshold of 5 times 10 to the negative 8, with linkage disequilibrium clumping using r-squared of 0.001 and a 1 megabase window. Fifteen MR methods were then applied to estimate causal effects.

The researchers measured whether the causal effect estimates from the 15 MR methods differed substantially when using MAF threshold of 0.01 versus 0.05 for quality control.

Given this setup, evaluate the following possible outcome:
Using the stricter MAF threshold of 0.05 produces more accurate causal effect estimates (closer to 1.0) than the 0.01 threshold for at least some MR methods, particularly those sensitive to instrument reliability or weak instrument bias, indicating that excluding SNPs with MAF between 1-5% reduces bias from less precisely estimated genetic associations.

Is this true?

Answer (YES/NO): NO